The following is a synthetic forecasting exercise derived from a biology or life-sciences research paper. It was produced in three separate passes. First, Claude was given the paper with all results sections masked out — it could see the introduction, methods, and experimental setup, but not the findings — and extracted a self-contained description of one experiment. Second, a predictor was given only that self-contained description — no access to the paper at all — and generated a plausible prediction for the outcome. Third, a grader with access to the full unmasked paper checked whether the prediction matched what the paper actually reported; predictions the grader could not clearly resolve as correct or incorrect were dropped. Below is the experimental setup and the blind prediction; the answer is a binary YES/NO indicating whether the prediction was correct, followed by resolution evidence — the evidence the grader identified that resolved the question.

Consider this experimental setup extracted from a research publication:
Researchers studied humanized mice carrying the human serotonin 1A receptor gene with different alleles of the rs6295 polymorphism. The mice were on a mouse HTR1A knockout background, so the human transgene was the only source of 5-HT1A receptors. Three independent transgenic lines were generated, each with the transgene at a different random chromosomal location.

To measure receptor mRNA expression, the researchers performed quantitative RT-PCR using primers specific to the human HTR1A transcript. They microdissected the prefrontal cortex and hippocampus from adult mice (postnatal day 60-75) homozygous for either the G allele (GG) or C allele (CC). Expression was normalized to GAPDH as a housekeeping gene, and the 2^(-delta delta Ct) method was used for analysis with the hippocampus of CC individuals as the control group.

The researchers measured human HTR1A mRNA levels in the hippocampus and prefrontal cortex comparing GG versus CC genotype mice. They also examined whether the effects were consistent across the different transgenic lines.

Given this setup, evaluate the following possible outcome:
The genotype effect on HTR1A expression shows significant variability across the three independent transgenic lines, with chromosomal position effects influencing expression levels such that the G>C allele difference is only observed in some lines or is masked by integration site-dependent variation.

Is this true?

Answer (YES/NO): NO